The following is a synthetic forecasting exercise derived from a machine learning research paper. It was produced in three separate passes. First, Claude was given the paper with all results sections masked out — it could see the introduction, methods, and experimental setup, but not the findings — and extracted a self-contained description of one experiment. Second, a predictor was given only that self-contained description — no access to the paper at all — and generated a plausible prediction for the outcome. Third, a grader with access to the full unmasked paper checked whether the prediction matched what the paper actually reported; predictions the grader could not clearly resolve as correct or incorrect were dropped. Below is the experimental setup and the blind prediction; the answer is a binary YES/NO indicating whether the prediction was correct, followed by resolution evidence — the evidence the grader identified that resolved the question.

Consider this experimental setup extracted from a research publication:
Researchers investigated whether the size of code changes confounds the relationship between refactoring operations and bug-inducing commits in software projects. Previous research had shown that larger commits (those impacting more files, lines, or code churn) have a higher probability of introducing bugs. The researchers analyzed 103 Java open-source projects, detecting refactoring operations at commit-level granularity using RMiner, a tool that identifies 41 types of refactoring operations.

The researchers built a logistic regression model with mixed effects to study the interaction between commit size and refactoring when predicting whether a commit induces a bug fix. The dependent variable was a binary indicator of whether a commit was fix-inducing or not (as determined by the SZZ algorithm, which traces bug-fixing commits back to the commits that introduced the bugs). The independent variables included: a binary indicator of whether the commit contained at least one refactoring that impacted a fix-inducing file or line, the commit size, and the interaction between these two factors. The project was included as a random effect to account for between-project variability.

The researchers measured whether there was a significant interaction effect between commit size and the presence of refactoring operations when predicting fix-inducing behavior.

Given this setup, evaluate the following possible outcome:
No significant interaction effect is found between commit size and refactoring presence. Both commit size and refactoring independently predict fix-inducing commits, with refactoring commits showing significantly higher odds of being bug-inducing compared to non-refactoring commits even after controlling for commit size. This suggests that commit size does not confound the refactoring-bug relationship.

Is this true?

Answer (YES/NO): NO